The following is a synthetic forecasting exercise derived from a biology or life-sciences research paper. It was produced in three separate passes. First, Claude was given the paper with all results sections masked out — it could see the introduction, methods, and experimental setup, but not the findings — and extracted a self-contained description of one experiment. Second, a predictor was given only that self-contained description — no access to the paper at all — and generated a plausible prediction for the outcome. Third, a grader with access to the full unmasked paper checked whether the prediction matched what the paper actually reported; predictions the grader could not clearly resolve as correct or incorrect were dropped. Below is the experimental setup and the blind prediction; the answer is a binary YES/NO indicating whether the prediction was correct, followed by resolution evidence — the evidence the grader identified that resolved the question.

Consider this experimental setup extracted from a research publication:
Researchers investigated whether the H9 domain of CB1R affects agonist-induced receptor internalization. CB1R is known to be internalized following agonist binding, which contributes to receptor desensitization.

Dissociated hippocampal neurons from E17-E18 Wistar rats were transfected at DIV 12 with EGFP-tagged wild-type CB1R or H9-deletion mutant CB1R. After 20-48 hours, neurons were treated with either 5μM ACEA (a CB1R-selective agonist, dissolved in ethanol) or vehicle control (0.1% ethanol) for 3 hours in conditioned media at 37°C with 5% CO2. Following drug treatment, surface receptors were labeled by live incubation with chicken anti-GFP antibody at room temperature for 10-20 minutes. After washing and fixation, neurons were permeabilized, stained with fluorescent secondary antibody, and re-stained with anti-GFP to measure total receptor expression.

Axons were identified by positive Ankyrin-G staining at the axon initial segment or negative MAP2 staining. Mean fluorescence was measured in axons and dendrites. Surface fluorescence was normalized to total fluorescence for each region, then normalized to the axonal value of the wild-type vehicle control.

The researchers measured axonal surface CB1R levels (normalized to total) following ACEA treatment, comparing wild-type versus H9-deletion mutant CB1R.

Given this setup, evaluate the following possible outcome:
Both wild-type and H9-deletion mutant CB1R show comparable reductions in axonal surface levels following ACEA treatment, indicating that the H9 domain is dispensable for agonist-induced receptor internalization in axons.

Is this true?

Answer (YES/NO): NO